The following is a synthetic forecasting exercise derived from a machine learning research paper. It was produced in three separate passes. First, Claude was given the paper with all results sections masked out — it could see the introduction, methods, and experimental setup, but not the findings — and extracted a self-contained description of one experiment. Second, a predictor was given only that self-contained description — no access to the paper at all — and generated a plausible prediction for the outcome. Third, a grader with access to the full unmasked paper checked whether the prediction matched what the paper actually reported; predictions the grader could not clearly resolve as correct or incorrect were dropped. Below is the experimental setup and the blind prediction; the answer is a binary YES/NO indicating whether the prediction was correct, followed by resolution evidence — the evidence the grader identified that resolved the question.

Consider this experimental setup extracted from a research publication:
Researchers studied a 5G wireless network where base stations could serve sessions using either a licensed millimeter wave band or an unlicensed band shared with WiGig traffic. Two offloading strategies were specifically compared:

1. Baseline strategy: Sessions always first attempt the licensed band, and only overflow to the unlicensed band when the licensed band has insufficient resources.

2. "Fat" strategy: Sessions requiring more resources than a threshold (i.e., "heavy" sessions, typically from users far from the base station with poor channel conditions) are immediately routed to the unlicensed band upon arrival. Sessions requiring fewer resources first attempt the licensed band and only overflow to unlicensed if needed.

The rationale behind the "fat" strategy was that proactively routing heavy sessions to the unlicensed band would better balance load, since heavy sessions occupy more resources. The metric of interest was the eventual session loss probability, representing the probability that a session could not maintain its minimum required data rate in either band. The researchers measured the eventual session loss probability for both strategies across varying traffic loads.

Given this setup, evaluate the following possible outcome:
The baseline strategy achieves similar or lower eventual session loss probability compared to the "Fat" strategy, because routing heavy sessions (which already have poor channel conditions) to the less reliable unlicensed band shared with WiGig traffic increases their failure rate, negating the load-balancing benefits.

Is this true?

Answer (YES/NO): YES